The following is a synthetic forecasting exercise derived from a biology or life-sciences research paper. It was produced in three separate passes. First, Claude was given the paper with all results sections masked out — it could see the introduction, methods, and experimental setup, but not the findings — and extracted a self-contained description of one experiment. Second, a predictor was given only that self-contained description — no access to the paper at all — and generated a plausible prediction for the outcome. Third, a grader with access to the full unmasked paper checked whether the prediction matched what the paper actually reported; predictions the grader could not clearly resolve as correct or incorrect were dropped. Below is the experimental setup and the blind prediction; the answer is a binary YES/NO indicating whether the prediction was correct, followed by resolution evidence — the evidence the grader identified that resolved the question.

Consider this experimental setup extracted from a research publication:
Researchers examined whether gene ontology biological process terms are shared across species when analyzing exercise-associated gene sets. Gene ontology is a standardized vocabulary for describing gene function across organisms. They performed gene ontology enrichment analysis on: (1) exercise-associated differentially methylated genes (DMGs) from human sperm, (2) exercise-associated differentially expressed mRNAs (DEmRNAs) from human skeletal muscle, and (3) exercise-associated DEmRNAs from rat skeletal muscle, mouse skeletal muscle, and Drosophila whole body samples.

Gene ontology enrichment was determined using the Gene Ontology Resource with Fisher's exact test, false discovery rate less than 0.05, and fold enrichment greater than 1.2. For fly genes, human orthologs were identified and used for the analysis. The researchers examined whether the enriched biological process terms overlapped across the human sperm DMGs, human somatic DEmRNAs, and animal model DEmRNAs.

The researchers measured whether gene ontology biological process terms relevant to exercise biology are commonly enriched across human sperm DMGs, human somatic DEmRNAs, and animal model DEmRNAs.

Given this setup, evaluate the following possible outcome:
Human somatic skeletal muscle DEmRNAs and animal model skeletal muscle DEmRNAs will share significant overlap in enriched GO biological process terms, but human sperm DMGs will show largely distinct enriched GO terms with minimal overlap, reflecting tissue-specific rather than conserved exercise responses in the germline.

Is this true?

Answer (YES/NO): NO